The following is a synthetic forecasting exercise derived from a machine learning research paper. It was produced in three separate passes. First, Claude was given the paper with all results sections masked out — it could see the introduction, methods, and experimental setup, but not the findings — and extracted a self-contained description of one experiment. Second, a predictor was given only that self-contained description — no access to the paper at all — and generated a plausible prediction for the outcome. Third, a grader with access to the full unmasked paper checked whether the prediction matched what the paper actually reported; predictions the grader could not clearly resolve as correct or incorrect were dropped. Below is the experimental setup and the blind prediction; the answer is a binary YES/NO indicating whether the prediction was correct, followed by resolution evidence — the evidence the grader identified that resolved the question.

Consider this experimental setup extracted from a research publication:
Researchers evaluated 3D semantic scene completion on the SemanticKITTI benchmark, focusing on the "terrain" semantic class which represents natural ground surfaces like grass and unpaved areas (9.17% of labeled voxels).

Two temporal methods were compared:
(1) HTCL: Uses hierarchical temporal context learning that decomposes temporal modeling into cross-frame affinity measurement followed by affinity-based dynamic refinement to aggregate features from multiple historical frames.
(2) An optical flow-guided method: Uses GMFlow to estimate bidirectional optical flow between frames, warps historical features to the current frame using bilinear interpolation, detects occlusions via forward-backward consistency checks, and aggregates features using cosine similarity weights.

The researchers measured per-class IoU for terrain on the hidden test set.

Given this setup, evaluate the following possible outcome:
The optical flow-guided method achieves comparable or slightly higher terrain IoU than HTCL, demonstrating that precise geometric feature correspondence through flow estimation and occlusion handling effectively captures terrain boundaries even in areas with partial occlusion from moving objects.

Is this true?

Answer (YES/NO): NO